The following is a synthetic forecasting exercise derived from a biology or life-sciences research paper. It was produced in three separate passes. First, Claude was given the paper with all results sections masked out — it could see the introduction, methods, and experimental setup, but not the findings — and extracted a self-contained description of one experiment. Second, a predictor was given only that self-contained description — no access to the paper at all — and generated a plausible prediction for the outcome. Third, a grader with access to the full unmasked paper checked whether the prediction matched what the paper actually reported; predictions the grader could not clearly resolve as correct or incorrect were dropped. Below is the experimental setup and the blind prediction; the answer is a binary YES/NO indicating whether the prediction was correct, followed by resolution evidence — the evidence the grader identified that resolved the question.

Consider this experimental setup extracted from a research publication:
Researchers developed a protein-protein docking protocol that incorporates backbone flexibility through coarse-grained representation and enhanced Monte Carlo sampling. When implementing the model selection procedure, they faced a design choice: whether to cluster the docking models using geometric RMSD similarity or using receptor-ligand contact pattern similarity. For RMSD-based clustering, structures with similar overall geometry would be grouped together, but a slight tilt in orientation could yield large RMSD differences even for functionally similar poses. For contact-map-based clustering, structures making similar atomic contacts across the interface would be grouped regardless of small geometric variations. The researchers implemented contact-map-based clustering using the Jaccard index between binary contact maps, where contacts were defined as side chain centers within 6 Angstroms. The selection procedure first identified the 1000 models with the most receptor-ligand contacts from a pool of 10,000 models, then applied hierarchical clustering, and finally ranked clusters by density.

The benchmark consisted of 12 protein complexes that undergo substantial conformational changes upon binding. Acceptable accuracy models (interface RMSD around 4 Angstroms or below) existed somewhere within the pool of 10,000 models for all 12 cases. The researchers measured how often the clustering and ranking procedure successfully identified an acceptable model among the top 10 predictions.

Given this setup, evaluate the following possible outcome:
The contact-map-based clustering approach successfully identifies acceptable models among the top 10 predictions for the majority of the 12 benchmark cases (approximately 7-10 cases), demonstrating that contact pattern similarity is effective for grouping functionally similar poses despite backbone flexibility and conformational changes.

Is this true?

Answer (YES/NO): NO